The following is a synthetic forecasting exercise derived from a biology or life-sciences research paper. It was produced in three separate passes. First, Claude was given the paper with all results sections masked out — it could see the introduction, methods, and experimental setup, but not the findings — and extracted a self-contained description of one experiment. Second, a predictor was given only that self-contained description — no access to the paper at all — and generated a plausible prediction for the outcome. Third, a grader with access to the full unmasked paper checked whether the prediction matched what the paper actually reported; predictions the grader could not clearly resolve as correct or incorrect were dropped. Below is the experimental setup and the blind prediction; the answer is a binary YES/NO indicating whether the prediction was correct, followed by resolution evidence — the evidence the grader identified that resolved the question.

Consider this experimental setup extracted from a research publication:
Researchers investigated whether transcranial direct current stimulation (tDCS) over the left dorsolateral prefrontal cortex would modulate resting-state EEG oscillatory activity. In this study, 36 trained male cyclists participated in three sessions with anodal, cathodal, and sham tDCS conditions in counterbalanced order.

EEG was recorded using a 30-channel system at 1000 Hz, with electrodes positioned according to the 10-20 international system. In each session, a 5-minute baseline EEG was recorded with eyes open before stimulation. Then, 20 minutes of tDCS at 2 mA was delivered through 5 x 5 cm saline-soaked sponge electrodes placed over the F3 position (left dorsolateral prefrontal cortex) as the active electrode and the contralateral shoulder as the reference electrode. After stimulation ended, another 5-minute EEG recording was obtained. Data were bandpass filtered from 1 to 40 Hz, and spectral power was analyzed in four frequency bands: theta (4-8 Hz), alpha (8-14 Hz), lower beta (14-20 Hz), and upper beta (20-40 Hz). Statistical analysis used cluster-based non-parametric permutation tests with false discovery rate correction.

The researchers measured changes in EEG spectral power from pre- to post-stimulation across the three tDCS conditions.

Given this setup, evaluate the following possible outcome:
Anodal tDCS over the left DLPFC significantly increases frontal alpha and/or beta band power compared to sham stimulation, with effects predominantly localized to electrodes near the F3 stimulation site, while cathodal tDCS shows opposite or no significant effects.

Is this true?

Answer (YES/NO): NO